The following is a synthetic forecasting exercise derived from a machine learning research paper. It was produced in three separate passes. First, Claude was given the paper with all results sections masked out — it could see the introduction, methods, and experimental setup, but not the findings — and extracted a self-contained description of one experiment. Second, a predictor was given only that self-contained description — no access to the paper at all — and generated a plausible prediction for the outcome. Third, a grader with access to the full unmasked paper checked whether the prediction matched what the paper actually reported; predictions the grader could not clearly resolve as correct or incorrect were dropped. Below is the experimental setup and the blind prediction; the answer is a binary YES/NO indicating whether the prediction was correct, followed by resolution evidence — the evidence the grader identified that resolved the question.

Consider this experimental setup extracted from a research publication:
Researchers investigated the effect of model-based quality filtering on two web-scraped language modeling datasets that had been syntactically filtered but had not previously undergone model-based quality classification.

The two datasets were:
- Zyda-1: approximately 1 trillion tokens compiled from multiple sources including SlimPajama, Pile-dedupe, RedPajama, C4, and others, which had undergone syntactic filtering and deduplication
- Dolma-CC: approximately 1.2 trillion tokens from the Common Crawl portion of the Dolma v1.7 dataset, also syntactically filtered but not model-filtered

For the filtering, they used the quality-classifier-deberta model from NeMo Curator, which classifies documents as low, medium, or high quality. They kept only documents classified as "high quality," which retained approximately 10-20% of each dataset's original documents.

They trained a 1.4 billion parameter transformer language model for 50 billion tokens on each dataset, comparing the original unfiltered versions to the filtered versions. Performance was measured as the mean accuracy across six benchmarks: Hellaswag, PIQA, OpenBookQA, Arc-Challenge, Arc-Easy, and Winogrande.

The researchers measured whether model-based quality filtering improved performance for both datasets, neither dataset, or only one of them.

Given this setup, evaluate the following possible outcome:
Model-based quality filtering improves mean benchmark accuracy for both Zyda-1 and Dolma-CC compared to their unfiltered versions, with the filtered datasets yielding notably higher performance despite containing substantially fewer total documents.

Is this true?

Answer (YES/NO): YES